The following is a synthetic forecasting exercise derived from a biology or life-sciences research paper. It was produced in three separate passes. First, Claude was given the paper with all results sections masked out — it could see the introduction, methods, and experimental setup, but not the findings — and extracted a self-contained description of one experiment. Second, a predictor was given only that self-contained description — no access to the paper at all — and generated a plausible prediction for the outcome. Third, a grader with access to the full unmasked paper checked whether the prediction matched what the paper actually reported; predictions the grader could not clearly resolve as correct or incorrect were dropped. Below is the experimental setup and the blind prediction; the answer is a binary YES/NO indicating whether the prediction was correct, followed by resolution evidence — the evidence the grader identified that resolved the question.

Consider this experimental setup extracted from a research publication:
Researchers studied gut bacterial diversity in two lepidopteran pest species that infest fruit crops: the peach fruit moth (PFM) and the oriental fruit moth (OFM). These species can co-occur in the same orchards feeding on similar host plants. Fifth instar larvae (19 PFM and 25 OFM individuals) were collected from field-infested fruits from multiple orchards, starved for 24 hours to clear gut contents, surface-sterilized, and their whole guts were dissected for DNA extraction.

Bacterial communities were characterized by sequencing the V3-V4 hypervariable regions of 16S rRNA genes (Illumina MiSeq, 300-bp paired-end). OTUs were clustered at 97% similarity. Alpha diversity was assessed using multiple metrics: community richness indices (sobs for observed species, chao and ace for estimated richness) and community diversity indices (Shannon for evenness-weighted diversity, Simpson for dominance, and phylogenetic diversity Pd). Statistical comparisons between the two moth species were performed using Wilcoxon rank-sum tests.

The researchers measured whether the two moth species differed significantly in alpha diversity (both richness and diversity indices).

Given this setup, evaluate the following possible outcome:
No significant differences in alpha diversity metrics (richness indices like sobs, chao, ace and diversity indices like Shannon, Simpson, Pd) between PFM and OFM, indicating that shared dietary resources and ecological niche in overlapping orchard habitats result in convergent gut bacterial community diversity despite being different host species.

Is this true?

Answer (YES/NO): NO